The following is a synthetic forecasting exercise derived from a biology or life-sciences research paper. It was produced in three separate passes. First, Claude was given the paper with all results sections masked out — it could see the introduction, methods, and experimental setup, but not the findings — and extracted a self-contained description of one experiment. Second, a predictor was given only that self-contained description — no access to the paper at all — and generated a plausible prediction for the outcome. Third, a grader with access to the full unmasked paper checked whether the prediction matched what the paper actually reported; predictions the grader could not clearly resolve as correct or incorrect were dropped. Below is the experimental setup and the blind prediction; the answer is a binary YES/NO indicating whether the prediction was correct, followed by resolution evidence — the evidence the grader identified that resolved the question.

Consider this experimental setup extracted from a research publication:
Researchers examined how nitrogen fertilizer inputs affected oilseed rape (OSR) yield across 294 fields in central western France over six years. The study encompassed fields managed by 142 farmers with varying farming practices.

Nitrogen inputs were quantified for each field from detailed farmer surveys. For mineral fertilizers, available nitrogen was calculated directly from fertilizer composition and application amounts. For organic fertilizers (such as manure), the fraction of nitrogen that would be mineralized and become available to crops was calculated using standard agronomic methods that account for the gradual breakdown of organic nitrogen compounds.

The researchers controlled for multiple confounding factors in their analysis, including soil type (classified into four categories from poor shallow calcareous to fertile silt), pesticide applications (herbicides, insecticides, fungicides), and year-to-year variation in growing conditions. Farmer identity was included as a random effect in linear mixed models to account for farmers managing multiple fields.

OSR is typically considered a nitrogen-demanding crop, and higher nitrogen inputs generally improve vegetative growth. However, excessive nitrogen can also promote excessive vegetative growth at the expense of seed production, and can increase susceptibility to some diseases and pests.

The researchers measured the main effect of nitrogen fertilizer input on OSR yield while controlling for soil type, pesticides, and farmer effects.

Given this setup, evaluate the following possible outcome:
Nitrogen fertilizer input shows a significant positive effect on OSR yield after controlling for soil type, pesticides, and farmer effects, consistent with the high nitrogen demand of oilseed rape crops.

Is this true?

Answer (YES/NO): NO